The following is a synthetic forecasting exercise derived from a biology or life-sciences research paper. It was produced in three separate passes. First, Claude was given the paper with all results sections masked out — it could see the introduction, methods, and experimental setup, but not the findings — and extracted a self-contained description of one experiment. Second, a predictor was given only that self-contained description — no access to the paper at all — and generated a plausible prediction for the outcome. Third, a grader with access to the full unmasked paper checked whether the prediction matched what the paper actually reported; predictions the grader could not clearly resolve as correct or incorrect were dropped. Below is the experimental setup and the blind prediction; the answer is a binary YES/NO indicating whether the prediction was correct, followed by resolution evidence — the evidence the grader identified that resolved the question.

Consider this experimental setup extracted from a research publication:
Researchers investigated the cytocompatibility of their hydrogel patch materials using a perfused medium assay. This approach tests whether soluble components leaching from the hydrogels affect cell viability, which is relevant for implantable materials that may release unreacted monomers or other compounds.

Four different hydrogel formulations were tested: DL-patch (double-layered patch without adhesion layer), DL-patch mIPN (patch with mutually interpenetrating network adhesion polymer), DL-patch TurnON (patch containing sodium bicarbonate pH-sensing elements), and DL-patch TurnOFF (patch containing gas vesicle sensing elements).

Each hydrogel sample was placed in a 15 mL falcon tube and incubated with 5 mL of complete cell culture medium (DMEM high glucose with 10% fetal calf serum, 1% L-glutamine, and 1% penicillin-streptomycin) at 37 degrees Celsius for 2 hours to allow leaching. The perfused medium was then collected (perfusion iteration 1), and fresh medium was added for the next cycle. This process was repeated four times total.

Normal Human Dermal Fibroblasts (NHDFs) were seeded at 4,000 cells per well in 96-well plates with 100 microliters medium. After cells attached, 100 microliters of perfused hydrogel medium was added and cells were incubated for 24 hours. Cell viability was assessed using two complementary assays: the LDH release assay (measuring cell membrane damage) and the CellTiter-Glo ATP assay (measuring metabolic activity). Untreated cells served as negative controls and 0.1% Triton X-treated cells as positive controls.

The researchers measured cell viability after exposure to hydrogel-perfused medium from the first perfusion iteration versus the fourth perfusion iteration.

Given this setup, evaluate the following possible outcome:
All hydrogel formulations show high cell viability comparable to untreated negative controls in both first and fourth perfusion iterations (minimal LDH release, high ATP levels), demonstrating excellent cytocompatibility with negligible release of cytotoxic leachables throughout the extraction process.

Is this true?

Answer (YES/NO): YES